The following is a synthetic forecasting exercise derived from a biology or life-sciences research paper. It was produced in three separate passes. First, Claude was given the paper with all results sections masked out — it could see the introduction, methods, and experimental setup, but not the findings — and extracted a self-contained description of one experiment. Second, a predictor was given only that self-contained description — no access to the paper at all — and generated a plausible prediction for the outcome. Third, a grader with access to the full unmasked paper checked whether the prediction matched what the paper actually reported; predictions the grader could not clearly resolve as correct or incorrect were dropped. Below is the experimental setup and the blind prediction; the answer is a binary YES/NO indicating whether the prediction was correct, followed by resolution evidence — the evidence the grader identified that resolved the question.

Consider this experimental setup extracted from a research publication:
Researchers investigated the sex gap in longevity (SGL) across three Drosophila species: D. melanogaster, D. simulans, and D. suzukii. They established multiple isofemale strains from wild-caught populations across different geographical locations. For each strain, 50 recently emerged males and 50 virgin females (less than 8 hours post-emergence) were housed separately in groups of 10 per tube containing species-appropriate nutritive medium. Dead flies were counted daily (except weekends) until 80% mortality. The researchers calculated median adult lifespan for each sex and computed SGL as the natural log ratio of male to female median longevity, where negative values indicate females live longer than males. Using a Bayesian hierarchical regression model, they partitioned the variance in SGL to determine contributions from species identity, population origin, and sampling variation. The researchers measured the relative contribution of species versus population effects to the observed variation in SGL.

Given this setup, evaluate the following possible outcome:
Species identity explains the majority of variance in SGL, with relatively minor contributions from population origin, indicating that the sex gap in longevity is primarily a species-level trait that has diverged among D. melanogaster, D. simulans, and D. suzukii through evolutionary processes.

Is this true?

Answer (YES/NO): NO